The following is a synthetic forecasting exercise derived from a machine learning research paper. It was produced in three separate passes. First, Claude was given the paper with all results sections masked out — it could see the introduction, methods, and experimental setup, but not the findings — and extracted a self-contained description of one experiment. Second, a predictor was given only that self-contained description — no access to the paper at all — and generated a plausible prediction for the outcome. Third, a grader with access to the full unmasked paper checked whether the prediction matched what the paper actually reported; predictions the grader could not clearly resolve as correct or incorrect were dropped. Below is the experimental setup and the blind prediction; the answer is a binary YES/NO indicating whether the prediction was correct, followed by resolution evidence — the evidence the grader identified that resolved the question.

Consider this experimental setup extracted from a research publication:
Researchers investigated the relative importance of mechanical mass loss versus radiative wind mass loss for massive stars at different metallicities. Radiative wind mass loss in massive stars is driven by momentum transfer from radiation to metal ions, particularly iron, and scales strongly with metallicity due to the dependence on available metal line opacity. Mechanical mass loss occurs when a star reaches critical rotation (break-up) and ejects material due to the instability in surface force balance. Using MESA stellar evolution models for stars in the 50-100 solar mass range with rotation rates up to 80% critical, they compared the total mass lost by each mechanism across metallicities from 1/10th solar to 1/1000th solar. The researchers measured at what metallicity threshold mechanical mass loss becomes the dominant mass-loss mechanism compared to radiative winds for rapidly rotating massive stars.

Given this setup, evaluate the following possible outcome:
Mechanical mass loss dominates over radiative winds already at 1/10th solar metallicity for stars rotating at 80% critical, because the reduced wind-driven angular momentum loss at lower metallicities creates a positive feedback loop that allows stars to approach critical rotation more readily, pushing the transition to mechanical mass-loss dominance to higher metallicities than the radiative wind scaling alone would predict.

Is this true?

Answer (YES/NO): NO